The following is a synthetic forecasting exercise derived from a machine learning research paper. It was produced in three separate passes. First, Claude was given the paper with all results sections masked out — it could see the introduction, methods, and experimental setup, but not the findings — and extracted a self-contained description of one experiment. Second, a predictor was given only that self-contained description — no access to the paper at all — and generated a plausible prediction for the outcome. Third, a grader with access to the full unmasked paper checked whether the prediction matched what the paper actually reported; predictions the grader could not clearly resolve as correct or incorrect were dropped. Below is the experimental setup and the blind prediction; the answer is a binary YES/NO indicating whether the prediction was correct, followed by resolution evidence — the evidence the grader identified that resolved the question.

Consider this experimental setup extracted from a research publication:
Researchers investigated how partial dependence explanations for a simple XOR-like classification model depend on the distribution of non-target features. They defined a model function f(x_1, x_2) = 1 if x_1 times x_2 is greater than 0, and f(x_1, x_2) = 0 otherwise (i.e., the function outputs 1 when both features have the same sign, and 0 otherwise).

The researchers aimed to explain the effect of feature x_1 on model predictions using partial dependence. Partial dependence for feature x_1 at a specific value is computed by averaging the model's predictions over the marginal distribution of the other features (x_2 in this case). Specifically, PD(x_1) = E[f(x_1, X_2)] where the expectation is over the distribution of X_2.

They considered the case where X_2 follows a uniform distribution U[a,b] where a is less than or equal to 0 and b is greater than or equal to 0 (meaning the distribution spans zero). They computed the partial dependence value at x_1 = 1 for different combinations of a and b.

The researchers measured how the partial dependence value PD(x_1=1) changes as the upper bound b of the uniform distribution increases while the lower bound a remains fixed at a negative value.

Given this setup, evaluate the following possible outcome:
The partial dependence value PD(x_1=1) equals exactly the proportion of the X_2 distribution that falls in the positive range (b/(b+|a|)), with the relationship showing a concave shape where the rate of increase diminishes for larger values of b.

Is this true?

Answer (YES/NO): YES